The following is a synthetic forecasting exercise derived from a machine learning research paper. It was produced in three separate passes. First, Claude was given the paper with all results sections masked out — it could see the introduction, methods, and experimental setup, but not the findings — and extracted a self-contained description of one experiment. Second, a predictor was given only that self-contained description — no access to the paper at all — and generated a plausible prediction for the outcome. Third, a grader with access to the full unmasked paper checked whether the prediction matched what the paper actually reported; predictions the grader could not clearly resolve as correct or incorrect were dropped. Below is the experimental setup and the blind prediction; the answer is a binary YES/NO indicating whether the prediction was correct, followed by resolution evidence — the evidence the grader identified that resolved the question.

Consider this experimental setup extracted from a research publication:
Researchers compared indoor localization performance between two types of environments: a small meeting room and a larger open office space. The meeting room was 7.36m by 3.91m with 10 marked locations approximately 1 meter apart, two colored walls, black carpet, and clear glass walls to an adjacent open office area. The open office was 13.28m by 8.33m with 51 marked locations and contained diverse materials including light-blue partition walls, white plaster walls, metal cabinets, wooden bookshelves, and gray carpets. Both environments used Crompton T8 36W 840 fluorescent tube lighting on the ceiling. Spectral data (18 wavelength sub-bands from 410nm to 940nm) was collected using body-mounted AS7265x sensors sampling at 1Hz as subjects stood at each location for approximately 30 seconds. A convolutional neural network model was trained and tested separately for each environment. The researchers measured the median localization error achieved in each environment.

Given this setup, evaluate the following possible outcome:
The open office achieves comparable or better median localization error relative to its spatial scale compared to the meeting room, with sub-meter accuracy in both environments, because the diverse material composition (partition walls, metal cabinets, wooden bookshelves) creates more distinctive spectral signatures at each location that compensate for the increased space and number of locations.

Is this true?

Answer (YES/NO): YES